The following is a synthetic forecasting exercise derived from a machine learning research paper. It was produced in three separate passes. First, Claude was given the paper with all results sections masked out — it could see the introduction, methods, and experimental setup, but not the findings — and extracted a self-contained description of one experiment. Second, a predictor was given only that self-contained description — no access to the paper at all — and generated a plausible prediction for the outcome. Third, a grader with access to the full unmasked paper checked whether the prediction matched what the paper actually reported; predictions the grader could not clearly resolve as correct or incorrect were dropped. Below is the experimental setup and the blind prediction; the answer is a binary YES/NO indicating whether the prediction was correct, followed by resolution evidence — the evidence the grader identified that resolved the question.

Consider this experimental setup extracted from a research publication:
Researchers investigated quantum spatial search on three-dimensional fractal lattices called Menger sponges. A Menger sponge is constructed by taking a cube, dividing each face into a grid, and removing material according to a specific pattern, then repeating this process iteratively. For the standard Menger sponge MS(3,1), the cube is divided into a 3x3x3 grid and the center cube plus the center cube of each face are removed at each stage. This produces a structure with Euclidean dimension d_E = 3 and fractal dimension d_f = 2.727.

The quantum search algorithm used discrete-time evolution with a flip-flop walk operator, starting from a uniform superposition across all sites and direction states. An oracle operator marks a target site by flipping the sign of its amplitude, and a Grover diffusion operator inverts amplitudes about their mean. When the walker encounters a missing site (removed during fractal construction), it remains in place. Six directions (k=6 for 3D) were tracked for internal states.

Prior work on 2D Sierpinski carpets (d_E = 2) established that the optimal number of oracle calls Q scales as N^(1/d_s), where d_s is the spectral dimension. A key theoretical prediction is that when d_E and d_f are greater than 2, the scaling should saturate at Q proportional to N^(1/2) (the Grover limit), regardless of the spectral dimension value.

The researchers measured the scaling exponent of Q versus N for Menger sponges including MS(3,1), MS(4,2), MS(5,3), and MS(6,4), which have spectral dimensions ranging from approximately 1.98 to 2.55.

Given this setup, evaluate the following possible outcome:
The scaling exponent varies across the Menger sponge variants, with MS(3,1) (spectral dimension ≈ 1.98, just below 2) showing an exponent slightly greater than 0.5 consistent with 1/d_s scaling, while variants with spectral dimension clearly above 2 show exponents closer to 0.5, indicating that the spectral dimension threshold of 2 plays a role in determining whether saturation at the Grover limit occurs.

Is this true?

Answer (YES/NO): NO